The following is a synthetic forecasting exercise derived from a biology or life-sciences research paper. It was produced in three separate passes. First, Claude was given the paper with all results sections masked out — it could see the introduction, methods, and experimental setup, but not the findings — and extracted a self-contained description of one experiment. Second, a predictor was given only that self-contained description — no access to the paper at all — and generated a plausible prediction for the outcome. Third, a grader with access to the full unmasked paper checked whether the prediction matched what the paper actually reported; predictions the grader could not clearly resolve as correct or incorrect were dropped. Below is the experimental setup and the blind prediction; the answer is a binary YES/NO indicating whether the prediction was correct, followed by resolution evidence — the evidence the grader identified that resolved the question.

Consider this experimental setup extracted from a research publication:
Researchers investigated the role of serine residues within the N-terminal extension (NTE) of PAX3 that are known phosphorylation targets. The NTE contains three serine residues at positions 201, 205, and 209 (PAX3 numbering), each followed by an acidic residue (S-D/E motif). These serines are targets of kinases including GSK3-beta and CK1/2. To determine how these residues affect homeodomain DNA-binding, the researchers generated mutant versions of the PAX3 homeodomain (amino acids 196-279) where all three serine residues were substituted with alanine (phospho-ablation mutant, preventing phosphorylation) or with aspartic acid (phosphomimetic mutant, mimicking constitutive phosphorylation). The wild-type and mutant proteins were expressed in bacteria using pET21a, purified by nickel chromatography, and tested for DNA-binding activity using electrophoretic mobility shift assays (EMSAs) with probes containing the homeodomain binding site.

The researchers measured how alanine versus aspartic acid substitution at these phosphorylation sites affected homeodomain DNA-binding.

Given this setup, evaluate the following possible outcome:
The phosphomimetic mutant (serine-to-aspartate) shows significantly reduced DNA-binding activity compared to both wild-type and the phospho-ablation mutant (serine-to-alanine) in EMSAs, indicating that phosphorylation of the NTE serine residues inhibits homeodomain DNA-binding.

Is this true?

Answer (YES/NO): NO